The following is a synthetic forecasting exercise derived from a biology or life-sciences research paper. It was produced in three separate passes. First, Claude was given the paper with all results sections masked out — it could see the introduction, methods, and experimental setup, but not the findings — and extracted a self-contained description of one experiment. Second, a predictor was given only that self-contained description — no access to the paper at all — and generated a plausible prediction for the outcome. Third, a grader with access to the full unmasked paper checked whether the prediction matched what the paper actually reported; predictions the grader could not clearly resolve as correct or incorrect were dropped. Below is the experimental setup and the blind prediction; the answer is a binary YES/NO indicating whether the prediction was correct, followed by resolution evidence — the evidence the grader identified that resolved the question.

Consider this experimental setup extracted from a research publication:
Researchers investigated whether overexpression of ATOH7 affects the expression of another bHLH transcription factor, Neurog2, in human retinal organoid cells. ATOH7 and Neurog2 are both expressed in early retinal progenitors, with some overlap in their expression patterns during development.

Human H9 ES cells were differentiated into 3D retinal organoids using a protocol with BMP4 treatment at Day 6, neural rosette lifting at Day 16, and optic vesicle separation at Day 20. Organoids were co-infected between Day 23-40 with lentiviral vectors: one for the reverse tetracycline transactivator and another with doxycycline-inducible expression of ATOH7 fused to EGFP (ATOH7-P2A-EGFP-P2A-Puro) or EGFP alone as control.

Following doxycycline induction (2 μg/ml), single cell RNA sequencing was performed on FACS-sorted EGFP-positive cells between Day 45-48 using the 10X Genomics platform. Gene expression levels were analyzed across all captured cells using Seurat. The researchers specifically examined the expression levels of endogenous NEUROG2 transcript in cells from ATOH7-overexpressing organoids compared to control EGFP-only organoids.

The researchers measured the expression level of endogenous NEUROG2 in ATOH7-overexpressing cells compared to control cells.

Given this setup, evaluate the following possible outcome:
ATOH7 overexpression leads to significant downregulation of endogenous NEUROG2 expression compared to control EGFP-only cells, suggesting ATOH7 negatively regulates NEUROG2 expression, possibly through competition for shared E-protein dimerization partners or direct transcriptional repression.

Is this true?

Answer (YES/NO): NO